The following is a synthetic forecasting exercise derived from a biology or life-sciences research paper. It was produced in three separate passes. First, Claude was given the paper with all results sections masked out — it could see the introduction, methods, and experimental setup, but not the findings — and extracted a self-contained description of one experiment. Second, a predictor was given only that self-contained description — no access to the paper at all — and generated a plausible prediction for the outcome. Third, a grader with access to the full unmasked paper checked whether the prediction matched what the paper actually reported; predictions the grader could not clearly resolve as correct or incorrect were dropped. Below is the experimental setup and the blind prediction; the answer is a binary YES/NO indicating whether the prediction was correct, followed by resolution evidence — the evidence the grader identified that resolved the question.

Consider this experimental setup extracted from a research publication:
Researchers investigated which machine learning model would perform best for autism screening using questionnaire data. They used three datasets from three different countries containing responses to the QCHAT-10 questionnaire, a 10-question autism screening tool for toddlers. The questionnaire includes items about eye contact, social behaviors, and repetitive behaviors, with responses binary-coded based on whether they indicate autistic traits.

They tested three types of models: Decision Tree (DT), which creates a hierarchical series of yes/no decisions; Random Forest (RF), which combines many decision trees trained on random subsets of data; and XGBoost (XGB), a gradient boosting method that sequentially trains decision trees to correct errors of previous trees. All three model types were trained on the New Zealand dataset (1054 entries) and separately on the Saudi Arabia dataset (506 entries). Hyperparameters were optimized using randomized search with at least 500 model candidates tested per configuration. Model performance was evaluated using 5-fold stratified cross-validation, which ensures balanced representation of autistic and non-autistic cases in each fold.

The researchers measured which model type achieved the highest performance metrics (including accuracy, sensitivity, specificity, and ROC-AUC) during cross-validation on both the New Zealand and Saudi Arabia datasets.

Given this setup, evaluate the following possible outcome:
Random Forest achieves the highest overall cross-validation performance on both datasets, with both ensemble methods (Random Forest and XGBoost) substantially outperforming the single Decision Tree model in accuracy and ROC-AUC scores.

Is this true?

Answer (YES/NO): NO